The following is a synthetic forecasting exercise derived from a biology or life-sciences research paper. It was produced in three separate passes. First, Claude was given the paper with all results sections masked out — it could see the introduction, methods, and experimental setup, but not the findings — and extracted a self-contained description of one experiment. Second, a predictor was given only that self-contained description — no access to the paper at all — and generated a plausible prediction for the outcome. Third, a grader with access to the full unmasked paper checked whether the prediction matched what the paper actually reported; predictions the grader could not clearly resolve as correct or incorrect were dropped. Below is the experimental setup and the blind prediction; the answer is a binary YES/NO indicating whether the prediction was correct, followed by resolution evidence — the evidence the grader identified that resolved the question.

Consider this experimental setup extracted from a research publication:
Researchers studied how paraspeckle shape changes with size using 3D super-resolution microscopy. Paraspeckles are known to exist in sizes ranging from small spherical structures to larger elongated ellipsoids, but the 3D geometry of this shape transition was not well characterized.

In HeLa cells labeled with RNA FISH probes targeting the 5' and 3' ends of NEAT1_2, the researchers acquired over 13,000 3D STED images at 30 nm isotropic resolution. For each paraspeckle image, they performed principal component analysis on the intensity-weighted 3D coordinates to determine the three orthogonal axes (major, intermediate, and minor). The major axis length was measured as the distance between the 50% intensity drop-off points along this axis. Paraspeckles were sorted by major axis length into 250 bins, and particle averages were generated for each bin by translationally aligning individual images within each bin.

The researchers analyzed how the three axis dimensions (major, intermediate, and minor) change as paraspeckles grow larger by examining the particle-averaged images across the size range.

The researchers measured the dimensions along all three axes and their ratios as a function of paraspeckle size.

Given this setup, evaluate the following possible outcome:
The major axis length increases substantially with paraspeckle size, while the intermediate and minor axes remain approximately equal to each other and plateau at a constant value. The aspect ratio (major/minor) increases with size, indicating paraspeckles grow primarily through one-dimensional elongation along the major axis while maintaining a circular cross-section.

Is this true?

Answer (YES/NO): NO